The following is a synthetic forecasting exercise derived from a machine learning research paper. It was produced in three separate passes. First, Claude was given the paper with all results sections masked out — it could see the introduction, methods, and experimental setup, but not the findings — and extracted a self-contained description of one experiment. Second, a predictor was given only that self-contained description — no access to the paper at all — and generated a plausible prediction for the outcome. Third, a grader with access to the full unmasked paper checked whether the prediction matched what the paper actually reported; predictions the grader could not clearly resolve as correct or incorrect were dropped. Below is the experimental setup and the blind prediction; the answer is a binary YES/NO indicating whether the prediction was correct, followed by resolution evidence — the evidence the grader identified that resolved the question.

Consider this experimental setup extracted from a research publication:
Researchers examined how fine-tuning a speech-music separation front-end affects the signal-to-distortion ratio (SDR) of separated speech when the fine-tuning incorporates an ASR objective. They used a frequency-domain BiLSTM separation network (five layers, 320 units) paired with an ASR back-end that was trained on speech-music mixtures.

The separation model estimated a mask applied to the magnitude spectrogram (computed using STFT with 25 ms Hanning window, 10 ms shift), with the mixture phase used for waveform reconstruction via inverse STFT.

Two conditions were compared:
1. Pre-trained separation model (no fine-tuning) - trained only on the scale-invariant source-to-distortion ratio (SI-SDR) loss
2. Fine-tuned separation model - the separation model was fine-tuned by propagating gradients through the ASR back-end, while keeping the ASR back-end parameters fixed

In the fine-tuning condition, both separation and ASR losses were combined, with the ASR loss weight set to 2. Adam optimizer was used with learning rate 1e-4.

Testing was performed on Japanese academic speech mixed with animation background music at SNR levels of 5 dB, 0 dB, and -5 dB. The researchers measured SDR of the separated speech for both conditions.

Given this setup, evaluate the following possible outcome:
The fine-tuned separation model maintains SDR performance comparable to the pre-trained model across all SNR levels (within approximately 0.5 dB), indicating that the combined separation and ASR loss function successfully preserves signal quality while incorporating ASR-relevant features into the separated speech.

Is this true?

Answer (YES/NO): NO